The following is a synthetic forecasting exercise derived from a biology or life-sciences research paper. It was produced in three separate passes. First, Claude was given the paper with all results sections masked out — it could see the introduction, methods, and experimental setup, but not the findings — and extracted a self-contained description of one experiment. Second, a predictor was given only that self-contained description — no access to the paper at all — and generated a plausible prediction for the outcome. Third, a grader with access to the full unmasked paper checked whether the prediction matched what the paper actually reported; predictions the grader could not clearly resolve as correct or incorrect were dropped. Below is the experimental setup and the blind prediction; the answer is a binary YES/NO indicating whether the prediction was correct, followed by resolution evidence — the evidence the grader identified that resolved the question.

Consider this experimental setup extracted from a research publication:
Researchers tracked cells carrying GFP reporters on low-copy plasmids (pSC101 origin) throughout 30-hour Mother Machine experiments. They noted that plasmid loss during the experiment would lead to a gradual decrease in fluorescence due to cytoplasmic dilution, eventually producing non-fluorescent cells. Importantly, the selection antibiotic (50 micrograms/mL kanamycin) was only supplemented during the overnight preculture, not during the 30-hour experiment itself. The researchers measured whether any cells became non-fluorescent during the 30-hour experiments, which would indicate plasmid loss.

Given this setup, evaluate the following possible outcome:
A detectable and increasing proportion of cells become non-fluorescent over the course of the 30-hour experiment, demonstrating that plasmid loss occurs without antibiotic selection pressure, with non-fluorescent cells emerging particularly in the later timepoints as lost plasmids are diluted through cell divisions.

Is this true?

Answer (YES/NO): NO